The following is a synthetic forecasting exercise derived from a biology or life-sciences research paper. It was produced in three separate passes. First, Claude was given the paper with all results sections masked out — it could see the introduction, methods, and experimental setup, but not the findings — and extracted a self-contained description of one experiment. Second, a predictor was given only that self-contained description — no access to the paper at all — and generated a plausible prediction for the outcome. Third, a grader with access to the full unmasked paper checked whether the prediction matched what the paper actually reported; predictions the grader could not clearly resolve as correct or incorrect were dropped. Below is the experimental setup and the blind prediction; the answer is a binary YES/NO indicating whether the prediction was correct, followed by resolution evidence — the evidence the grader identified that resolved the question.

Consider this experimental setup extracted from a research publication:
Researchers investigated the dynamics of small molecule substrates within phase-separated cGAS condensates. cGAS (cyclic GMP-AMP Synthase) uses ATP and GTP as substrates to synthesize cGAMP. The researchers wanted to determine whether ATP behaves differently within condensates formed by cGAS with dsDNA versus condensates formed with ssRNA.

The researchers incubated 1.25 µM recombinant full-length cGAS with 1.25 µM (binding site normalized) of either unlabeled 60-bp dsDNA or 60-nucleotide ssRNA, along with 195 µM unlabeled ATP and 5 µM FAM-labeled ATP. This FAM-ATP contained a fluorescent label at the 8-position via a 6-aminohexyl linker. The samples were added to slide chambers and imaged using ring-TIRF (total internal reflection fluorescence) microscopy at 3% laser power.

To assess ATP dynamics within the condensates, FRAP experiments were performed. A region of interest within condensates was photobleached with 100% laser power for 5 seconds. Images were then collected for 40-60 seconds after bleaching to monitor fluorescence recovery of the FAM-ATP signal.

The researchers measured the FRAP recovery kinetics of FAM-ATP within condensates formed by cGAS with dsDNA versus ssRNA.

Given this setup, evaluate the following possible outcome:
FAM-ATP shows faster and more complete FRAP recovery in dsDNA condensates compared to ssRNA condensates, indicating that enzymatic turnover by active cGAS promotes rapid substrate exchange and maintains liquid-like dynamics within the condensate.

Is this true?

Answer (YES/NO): NO